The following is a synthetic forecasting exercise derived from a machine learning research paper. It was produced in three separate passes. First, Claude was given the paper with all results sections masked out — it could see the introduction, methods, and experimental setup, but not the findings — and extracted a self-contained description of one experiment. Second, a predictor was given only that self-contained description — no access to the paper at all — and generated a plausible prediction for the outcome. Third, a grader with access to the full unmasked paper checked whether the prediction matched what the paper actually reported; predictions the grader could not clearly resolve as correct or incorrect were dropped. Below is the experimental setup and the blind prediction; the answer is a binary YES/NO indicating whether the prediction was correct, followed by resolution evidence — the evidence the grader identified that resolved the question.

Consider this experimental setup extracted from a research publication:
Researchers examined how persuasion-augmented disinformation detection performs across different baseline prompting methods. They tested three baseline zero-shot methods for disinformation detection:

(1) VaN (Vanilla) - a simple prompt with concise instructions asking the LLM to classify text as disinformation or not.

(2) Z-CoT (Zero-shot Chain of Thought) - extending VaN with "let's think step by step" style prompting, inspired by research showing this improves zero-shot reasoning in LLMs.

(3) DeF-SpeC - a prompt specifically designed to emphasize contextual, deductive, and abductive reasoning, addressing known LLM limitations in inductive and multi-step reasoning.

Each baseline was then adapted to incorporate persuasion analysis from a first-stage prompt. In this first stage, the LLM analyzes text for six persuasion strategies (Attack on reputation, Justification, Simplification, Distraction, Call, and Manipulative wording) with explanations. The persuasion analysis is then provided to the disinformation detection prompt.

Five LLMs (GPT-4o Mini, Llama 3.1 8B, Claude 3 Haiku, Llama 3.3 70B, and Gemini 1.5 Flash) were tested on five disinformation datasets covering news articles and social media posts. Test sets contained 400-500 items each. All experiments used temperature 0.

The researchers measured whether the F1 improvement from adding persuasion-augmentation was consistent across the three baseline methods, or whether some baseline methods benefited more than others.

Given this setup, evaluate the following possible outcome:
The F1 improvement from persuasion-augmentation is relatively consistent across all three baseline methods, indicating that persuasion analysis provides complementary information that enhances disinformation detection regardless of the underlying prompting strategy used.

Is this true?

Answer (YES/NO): NO